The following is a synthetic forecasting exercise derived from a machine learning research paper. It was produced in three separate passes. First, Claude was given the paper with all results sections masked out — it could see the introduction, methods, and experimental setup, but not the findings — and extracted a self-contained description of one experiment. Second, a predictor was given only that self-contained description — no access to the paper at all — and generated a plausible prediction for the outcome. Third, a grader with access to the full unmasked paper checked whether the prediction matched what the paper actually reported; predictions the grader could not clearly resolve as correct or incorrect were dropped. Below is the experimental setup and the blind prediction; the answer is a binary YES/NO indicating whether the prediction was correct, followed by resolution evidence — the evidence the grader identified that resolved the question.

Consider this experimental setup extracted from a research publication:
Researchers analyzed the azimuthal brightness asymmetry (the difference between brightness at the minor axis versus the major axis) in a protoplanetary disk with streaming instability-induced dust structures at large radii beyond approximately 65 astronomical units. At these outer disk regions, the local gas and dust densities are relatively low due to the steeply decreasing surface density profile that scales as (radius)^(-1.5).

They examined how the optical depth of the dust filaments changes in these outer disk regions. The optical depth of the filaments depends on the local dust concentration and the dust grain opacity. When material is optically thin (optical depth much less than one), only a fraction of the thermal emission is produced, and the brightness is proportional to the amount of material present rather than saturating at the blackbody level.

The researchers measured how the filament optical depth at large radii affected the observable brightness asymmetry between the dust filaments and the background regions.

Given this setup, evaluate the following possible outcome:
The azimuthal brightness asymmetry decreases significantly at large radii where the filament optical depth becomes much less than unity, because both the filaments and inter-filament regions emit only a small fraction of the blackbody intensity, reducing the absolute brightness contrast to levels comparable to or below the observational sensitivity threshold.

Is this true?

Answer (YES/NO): YES